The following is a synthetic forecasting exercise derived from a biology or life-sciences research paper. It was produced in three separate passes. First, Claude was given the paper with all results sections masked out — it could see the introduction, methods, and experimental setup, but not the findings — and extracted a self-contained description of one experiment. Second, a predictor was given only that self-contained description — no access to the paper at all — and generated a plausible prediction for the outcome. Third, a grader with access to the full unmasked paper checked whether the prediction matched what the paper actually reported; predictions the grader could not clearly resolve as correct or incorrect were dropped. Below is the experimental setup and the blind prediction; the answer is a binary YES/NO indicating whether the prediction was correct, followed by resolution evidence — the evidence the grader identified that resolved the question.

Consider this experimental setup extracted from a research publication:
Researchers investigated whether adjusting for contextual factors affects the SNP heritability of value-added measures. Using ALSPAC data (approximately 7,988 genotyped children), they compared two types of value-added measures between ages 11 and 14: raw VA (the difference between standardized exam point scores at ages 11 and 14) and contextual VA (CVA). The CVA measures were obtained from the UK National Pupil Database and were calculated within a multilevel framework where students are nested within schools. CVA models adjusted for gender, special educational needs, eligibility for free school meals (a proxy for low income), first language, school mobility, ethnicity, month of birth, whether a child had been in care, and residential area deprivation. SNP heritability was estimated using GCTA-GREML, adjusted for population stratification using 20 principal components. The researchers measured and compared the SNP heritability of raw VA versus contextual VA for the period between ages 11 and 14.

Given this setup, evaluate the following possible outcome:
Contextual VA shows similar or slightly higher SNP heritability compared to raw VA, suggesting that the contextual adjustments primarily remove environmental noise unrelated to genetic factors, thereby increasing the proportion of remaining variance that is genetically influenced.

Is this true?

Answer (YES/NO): NO